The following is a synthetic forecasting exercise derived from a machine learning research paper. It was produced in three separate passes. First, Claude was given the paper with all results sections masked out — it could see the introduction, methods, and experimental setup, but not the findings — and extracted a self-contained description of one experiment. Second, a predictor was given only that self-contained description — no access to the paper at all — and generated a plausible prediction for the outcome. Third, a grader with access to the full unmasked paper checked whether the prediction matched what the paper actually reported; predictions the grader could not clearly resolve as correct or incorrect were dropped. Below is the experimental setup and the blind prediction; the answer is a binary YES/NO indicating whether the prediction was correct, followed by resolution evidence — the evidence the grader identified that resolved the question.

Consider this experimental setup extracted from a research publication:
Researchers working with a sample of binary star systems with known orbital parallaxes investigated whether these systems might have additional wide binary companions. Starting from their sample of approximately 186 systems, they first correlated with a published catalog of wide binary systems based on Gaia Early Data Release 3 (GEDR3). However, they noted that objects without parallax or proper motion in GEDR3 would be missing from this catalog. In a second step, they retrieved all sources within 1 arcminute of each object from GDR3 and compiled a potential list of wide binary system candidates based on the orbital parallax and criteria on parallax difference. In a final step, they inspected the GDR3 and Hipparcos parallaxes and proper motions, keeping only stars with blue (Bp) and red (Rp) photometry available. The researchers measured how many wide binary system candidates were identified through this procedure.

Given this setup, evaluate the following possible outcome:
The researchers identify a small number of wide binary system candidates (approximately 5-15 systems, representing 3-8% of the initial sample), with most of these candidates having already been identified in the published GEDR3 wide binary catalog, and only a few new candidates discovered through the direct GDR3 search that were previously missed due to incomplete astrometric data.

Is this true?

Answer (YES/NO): NO